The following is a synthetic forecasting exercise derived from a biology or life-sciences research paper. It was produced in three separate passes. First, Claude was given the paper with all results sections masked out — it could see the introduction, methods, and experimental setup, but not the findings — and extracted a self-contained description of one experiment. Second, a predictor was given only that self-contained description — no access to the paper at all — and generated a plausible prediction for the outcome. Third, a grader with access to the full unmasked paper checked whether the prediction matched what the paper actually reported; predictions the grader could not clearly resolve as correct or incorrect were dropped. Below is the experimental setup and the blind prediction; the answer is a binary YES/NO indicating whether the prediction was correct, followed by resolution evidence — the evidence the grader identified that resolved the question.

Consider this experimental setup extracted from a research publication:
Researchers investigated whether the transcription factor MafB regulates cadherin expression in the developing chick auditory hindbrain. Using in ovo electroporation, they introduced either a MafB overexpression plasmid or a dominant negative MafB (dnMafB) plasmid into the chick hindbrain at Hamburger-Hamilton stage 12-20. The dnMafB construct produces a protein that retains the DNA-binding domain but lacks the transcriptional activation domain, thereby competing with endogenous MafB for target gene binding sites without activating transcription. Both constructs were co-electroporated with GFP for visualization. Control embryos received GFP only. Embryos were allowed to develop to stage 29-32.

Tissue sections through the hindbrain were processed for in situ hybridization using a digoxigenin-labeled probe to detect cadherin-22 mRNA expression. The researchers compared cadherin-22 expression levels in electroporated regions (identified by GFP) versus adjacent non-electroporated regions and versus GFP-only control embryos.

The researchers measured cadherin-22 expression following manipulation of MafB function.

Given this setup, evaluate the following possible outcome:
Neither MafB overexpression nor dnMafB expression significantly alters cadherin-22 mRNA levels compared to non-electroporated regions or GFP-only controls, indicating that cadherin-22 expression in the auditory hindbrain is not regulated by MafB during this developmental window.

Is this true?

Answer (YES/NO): NO